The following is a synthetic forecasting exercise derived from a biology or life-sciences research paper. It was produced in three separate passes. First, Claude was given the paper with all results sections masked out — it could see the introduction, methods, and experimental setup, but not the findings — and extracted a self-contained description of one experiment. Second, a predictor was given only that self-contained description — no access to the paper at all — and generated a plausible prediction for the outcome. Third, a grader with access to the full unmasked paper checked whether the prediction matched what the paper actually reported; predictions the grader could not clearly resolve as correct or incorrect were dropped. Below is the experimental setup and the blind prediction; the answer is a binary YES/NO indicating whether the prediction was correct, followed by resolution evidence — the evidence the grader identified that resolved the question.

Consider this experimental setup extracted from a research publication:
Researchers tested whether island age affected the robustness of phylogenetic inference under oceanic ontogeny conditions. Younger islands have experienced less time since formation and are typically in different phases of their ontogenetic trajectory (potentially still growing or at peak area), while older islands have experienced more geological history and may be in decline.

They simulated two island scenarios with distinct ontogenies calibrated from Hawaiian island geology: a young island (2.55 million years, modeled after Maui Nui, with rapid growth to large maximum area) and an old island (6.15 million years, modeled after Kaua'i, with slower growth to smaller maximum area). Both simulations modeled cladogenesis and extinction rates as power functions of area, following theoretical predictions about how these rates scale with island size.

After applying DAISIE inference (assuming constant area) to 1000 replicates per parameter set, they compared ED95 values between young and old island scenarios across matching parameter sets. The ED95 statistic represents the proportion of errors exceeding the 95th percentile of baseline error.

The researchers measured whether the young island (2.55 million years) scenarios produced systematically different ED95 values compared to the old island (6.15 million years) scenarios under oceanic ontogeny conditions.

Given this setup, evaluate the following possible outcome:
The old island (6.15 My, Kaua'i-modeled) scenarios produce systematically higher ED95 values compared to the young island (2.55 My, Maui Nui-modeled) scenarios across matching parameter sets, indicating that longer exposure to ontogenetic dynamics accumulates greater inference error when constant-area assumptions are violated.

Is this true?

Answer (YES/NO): NO